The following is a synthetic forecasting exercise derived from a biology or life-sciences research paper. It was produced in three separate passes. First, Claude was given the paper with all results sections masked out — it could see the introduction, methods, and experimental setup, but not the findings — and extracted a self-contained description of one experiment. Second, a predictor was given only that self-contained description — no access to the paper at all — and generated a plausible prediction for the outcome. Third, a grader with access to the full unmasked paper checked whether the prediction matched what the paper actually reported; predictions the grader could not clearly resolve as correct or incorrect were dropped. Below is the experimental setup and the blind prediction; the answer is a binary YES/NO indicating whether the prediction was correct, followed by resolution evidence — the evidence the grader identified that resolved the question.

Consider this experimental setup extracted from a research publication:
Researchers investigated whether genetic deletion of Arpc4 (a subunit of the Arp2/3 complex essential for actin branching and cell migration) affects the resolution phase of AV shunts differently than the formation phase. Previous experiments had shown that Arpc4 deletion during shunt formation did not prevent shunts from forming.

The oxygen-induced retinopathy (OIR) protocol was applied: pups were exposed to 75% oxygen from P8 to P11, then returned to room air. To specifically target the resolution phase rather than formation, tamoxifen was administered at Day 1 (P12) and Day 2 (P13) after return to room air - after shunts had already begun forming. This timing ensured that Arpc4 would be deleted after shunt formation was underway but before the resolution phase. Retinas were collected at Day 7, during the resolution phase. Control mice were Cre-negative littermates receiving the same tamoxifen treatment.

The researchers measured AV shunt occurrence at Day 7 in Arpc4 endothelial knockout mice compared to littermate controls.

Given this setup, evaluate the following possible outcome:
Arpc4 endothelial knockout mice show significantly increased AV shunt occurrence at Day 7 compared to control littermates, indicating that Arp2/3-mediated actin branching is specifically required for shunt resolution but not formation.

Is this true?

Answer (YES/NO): YES